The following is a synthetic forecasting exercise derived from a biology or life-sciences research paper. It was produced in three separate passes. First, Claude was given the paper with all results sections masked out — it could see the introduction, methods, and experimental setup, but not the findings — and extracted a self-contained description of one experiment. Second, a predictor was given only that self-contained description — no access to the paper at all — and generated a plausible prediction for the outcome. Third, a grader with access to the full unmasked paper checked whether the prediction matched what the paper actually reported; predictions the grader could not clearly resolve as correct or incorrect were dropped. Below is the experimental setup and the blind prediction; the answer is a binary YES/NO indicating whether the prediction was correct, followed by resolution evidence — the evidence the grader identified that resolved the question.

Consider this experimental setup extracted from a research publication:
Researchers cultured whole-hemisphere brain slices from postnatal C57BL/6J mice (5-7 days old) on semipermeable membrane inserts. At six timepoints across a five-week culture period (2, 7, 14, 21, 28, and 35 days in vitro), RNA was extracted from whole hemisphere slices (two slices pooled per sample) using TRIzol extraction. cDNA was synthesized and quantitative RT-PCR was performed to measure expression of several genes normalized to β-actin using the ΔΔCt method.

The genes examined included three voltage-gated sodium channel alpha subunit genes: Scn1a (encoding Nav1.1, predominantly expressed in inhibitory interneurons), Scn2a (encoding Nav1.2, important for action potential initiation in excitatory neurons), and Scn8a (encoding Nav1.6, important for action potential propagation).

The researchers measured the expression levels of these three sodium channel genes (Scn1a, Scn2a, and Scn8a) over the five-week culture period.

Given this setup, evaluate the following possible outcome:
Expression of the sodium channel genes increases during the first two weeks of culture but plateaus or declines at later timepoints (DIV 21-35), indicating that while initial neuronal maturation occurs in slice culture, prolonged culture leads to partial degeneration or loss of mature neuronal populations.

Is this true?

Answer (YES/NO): NO